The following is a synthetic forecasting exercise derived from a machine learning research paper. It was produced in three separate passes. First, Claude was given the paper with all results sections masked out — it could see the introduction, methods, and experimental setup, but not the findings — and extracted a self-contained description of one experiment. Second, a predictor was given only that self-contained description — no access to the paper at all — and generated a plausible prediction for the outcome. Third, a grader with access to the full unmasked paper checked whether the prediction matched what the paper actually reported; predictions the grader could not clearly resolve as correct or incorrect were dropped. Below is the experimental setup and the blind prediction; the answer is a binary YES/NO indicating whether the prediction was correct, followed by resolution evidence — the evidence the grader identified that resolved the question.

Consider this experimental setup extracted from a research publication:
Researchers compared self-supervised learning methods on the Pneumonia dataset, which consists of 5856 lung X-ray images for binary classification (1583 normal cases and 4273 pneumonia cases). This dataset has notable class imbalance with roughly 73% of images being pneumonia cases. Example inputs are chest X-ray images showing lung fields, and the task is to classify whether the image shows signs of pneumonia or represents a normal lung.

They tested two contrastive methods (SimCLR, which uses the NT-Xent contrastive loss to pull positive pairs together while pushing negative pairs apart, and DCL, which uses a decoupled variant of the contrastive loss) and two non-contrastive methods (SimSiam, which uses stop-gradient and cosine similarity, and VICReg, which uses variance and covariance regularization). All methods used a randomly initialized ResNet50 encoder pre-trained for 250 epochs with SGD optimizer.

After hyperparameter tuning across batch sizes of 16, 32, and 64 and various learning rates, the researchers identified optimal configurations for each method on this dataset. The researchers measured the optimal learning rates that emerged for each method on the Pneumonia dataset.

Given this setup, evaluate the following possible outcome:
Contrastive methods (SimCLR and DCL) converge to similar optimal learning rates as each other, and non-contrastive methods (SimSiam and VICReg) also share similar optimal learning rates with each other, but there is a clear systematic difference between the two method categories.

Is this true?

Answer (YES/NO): NO